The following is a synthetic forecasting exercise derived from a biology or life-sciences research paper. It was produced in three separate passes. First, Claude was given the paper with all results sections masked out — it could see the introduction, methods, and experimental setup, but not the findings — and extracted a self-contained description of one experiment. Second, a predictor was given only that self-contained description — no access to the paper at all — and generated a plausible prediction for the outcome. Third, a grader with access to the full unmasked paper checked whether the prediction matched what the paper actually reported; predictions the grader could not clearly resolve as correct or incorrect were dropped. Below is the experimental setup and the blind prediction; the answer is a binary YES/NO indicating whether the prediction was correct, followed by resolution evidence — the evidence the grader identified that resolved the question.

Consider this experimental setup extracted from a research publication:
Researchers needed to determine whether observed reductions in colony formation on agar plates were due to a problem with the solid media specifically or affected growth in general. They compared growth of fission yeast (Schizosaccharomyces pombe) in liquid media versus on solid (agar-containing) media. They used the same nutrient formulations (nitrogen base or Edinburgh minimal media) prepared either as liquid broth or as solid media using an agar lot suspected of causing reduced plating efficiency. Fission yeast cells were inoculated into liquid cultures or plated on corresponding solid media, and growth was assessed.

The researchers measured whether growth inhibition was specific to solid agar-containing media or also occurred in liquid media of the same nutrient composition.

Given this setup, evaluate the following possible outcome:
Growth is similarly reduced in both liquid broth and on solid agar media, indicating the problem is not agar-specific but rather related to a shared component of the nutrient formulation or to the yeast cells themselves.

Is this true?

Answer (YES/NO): NO